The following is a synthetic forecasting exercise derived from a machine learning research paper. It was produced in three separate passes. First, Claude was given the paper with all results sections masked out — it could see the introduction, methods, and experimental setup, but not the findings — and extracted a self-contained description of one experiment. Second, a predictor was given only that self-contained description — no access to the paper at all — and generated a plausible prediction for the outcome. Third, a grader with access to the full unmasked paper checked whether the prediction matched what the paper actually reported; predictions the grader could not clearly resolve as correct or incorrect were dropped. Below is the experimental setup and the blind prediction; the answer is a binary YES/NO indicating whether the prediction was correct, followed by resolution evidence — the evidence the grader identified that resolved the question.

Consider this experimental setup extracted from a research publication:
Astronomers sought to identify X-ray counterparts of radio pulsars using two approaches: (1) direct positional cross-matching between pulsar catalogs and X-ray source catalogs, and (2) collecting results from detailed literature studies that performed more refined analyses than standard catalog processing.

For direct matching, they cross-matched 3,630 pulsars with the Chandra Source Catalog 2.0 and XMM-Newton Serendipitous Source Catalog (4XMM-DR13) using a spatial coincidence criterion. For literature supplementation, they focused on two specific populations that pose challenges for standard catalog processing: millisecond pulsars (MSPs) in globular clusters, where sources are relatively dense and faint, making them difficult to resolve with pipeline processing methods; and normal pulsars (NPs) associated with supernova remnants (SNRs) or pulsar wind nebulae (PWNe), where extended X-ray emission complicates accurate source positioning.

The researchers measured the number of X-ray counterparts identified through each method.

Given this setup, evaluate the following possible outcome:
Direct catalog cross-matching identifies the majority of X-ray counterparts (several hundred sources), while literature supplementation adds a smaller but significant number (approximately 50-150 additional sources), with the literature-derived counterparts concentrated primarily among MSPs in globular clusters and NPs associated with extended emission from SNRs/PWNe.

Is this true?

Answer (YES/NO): NO